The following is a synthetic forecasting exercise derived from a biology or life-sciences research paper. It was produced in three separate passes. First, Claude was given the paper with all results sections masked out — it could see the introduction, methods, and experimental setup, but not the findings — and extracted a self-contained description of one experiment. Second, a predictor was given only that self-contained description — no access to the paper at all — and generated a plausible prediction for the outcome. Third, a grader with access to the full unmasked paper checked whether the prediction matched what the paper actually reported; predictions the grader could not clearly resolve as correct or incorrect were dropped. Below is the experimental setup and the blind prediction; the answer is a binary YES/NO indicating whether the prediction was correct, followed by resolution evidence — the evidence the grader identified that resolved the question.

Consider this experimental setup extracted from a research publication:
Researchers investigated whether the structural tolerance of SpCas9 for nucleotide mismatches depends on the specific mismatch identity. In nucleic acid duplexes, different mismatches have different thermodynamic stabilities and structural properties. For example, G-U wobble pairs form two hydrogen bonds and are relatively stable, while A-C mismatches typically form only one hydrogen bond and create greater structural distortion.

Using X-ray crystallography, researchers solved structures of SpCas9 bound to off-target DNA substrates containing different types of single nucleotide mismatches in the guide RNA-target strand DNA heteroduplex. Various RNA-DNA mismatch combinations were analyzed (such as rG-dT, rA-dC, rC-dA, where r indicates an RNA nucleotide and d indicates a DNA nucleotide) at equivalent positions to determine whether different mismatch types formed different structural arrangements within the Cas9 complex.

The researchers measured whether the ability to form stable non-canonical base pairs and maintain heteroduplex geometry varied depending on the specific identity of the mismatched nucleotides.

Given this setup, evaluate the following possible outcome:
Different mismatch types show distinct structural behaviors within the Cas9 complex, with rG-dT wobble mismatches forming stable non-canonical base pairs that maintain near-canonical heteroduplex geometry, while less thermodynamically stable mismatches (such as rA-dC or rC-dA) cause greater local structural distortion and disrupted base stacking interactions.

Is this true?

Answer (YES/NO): NO